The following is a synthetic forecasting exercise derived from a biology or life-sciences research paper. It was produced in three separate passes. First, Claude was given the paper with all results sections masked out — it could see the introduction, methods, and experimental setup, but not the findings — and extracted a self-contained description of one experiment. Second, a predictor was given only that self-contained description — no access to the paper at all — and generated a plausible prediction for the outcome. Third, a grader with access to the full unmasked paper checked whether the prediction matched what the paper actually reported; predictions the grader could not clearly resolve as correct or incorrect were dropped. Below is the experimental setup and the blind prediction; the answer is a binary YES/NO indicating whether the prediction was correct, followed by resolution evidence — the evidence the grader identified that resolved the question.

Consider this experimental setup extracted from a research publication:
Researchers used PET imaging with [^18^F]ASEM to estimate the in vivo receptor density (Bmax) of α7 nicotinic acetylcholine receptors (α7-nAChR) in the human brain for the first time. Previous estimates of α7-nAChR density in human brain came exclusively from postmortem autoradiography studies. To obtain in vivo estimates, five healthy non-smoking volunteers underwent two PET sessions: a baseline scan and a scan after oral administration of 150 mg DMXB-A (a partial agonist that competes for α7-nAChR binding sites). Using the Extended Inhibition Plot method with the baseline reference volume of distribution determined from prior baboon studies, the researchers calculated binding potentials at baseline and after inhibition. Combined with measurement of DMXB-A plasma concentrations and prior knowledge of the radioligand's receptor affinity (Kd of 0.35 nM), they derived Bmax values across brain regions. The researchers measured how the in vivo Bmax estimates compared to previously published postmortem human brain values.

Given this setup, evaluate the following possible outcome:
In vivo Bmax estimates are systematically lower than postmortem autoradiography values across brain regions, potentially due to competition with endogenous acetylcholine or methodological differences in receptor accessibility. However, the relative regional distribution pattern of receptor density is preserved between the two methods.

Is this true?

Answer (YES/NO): NO